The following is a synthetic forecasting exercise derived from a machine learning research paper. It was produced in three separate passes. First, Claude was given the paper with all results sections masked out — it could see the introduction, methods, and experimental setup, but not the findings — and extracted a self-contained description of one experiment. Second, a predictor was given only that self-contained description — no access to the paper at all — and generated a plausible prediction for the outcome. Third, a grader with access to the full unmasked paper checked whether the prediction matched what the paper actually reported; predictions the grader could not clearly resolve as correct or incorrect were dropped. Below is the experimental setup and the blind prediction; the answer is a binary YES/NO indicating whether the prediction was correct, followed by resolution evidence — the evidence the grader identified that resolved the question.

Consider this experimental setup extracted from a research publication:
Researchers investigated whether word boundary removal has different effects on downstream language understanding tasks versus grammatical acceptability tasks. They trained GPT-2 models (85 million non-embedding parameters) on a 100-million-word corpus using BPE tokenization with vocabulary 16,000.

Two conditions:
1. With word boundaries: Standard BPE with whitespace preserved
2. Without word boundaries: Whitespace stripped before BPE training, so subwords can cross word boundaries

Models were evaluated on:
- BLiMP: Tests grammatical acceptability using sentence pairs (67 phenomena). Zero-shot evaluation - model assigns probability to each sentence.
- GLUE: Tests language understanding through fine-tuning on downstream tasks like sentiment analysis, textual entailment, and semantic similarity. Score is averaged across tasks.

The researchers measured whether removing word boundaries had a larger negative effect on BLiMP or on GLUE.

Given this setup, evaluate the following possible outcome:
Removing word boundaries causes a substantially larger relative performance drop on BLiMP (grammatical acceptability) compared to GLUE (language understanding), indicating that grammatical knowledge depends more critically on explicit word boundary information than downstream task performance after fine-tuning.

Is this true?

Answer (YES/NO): YES